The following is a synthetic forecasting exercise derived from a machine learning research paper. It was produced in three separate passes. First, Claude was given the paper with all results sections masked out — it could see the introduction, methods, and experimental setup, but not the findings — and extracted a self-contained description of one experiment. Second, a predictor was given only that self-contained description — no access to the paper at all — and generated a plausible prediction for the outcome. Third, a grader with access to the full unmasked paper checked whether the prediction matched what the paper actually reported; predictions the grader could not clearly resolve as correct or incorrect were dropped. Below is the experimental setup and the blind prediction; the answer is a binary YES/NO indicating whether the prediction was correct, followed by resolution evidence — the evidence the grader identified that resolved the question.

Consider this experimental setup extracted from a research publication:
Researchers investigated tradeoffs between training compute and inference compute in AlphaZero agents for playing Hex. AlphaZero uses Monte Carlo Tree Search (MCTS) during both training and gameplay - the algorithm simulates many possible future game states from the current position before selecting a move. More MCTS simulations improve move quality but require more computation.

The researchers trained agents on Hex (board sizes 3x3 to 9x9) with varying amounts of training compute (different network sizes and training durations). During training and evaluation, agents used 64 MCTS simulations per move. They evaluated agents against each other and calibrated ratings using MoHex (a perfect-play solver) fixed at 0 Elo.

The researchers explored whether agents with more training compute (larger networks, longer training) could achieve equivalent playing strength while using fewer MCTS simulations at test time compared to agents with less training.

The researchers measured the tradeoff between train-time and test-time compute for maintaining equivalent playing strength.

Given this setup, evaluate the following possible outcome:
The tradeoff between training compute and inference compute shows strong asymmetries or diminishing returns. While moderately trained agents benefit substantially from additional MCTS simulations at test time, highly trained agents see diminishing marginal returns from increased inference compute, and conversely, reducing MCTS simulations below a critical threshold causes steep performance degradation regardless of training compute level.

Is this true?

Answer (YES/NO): NO